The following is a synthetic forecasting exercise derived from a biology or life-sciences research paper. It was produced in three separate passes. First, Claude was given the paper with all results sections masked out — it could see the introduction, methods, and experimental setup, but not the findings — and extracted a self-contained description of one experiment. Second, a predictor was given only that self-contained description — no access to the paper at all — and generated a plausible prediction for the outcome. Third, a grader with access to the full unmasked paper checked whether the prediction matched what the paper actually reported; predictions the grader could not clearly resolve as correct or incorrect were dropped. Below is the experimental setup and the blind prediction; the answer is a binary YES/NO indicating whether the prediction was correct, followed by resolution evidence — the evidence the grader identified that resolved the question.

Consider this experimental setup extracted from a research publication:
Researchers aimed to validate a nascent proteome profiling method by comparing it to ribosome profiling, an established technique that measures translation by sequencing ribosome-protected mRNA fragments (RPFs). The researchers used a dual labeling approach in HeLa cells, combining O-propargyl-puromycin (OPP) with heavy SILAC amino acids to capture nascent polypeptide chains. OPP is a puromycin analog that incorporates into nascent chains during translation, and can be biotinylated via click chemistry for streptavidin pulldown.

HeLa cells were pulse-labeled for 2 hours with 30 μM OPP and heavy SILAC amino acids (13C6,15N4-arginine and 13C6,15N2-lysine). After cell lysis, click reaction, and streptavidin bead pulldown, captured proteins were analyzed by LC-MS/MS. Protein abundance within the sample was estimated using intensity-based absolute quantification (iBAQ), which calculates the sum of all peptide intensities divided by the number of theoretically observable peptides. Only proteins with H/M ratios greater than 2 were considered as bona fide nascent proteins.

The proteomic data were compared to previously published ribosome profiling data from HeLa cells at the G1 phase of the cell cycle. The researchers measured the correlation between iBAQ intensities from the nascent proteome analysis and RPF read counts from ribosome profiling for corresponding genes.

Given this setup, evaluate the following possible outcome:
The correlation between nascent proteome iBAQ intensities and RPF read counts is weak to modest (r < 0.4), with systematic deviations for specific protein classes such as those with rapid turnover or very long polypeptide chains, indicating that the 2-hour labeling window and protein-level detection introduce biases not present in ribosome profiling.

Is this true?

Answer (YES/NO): NO